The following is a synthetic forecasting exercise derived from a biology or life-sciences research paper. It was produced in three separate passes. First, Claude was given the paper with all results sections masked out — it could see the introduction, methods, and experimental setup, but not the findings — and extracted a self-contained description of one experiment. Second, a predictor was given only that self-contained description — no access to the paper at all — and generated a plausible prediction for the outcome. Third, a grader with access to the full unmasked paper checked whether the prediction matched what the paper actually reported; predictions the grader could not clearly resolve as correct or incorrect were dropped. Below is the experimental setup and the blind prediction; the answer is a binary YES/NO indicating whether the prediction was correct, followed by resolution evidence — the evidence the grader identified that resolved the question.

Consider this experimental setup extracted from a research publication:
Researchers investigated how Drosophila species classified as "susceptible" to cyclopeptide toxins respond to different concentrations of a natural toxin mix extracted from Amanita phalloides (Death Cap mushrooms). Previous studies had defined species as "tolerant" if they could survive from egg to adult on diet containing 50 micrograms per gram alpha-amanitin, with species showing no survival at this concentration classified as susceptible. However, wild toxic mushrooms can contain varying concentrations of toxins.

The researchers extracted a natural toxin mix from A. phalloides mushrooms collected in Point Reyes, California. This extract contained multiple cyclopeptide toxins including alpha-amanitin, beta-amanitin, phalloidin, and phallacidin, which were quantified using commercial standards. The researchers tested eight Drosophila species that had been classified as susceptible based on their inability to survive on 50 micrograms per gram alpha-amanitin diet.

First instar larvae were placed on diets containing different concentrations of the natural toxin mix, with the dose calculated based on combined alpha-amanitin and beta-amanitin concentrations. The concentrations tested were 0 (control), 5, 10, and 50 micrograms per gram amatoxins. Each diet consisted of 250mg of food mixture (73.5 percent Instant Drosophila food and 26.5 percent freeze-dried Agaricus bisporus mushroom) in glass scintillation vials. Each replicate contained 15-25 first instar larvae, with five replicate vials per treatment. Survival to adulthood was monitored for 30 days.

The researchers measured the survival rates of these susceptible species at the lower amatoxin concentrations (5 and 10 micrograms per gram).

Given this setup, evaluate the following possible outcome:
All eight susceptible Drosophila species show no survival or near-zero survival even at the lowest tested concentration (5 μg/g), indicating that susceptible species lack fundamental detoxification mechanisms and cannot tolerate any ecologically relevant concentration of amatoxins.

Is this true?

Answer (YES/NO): NO